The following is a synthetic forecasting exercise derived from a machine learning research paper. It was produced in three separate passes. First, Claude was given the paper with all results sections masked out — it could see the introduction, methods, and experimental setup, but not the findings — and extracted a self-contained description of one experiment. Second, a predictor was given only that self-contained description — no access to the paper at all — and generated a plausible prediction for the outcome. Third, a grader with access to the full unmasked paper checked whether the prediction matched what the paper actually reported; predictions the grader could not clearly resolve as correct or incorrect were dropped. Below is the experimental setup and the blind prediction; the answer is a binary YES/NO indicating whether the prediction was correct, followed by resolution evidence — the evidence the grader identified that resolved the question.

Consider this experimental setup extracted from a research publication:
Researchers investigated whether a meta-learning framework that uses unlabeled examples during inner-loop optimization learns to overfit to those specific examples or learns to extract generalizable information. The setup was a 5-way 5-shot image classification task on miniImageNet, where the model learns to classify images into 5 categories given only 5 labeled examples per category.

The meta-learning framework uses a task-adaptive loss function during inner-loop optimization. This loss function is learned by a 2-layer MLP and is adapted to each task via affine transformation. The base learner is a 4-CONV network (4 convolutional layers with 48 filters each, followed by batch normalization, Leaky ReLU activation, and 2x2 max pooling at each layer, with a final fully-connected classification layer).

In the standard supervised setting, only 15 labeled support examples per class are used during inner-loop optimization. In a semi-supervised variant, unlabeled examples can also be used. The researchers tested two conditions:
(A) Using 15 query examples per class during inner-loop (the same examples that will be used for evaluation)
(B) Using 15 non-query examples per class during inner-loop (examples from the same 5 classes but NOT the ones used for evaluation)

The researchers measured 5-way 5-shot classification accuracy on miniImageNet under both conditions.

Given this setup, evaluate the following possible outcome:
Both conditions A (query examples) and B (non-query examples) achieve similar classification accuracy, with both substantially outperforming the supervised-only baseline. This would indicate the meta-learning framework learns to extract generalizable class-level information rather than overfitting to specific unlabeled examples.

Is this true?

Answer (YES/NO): YES